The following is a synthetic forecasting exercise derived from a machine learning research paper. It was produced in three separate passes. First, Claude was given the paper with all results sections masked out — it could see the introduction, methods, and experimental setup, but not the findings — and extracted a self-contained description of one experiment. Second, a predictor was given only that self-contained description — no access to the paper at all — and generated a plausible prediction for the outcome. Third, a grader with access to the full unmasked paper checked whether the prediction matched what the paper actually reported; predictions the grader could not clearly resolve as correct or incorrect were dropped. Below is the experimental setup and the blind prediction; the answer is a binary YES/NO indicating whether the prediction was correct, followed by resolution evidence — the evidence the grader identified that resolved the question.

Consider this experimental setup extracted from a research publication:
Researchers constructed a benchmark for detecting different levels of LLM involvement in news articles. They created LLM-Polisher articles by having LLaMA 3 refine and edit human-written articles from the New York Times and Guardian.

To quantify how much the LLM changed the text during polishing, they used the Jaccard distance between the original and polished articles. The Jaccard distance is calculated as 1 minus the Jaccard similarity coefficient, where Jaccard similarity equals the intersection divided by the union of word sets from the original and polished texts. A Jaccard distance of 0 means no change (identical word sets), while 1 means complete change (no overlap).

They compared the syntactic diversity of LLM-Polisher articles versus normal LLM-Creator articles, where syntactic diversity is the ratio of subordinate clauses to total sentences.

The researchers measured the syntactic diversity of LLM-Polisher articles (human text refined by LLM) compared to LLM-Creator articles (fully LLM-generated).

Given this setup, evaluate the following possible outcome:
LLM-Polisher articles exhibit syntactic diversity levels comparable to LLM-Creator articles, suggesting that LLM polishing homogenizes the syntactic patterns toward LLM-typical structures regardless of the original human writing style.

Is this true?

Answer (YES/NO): NO